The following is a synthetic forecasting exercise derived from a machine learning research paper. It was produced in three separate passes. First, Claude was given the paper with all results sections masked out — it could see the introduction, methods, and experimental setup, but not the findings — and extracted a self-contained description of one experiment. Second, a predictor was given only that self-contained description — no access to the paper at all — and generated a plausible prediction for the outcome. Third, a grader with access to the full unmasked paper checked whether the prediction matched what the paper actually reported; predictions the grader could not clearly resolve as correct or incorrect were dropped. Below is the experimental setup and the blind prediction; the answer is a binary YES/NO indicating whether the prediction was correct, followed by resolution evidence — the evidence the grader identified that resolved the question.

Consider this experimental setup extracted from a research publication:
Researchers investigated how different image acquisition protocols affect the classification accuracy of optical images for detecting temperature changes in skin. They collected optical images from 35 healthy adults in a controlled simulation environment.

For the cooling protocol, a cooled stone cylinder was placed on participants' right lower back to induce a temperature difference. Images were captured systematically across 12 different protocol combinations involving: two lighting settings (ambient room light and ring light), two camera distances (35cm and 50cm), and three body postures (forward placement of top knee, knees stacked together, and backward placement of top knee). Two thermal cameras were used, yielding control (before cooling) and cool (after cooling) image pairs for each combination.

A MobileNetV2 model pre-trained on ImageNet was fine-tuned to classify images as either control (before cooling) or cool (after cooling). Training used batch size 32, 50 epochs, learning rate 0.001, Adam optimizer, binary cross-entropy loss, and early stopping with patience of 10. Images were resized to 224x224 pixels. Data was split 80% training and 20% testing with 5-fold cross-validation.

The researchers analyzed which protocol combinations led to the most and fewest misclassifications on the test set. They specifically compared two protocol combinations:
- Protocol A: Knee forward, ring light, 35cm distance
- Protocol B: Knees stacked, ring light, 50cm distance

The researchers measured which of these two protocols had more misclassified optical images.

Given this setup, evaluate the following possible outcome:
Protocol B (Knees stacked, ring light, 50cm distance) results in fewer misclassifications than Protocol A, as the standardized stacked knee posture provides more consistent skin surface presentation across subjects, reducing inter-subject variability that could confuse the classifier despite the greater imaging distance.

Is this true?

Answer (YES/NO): YES